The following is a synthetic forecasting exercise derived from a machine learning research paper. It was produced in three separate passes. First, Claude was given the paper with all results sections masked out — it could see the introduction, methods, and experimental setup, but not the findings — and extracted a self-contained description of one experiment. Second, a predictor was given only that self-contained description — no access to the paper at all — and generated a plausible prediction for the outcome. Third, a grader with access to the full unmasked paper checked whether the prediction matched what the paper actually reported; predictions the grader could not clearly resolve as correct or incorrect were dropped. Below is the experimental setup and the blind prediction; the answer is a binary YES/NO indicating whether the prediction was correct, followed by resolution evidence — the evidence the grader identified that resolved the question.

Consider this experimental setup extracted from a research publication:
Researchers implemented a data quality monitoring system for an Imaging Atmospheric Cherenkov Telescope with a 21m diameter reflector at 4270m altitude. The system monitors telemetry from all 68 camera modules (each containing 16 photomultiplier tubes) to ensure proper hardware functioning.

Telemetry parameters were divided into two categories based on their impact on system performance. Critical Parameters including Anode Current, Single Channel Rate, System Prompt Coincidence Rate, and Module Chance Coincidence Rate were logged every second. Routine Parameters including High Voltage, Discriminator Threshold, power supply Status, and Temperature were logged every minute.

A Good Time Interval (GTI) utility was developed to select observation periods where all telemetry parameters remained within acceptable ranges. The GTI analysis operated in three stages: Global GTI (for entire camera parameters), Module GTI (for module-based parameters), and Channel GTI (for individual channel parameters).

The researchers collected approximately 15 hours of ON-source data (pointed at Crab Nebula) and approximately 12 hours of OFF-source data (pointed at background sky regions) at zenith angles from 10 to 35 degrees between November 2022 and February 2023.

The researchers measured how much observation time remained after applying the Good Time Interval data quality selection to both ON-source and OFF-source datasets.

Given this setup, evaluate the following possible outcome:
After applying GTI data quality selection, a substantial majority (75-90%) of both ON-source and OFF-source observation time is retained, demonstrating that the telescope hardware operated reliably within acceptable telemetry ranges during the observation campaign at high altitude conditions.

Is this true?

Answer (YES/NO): NO